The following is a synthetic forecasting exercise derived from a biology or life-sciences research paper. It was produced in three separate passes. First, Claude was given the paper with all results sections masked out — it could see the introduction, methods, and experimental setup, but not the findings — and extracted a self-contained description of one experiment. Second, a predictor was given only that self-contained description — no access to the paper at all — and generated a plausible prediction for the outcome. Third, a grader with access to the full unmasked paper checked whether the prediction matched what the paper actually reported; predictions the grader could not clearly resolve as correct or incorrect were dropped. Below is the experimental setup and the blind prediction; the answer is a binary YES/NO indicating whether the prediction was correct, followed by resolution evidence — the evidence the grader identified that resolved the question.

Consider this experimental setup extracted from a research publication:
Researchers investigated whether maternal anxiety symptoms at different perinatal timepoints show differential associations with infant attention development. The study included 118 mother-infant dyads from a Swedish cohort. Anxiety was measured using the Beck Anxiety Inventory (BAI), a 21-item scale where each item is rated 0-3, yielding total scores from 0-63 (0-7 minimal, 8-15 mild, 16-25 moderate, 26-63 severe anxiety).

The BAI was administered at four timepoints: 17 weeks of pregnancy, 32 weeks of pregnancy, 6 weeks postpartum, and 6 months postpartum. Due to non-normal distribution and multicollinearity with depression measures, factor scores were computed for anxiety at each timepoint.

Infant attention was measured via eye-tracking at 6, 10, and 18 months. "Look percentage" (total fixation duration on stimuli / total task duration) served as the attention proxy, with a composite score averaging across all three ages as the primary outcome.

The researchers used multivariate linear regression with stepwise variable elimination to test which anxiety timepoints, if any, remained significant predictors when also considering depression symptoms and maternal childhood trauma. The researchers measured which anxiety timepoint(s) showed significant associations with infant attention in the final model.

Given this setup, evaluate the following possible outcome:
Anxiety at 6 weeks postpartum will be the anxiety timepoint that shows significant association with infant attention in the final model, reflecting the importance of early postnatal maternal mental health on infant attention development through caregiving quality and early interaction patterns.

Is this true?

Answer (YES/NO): NO